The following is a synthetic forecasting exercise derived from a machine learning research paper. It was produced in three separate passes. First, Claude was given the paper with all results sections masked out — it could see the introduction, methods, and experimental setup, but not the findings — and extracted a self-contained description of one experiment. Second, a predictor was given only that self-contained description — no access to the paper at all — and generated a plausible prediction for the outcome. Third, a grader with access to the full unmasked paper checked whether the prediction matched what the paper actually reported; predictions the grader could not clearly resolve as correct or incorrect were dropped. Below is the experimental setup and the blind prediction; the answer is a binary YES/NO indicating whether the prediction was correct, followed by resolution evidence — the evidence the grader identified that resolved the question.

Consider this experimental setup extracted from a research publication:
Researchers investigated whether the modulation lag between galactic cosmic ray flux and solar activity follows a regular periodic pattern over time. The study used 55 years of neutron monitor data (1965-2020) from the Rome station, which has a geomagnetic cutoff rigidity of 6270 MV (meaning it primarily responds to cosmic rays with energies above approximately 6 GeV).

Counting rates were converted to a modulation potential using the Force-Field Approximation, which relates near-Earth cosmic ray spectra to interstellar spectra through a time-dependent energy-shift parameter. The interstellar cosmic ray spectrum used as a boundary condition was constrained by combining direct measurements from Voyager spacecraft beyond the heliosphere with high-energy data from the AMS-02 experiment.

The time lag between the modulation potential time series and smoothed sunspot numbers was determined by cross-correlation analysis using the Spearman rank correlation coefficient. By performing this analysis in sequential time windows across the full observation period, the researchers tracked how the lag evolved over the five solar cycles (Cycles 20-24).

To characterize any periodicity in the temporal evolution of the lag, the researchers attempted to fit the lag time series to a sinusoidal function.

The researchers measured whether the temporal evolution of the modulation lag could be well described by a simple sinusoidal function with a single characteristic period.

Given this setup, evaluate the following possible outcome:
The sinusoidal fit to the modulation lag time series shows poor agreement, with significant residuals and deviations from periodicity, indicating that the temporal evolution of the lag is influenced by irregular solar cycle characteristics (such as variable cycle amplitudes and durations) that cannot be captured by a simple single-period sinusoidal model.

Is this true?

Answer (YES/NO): NO